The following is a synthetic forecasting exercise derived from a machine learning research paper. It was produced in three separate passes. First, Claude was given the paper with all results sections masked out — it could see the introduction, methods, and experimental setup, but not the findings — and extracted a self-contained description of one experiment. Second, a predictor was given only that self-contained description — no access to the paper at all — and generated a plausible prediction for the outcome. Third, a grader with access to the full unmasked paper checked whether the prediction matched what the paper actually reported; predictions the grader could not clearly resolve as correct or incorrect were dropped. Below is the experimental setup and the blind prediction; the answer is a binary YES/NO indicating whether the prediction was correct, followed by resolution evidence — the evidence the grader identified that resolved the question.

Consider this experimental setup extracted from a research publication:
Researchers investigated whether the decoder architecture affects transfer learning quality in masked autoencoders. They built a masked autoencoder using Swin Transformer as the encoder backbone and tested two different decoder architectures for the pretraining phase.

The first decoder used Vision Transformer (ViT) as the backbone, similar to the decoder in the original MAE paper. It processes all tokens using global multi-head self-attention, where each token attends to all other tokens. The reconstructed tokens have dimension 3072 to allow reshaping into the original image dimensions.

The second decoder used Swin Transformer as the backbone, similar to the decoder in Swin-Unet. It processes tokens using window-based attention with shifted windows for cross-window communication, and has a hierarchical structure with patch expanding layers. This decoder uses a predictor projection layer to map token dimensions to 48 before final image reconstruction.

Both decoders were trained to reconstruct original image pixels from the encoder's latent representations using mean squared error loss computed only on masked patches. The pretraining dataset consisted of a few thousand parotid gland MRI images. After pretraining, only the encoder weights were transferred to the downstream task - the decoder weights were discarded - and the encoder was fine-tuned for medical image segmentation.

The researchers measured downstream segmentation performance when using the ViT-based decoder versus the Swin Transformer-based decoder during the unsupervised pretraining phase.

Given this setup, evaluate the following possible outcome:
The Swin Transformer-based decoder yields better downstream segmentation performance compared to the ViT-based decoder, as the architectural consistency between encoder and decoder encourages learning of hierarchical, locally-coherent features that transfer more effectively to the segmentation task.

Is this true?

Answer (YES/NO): NO